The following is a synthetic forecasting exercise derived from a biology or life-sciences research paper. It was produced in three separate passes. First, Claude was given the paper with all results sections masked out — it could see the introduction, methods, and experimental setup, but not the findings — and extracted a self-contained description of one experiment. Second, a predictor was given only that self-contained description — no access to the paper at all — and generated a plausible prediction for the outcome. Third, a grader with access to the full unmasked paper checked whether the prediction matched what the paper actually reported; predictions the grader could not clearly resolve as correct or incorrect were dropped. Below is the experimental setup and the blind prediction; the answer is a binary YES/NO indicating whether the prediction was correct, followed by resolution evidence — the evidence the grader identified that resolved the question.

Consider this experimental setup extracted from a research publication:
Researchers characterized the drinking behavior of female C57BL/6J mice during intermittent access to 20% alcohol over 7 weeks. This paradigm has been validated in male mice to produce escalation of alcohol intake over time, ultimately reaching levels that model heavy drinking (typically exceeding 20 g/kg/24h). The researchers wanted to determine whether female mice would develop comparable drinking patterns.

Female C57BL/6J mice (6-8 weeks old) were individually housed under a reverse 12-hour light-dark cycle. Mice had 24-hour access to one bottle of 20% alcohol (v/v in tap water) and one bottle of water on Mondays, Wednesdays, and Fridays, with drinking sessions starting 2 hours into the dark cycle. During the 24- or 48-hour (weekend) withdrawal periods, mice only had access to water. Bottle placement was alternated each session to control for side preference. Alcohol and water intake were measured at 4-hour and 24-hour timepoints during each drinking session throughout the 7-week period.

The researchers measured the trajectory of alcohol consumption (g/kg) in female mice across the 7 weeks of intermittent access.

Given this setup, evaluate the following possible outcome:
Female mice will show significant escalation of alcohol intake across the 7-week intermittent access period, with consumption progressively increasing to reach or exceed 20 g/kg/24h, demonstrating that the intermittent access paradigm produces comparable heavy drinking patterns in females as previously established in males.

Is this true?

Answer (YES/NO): NO